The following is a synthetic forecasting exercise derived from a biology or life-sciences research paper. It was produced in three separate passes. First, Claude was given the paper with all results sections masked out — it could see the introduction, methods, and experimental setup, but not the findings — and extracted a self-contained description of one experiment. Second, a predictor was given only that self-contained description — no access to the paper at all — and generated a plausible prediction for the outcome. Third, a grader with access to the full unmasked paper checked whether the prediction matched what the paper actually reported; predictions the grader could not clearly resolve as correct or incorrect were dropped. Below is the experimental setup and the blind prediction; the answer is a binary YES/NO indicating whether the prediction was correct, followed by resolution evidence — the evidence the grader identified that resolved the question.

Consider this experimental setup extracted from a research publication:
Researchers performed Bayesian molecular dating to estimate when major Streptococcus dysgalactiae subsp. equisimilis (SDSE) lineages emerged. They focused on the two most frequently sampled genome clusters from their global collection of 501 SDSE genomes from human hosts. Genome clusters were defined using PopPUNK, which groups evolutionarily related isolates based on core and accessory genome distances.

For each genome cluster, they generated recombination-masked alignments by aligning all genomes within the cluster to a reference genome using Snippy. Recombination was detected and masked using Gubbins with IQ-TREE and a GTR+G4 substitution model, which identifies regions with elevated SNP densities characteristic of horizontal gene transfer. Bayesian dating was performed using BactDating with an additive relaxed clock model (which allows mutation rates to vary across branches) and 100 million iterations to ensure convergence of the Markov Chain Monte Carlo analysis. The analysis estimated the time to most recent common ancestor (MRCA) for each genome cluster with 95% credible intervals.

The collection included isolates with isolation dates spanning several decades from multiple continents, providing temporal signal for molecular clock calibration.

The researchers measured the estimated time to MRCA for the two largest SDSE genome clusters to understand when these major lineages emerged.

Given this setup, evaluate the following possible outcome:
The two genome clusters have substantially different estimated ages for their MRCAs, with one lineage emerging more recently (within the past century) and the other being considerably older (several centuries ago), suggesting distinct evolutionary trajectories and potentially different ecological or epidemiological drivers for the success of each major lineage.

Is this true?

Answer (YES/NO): NO